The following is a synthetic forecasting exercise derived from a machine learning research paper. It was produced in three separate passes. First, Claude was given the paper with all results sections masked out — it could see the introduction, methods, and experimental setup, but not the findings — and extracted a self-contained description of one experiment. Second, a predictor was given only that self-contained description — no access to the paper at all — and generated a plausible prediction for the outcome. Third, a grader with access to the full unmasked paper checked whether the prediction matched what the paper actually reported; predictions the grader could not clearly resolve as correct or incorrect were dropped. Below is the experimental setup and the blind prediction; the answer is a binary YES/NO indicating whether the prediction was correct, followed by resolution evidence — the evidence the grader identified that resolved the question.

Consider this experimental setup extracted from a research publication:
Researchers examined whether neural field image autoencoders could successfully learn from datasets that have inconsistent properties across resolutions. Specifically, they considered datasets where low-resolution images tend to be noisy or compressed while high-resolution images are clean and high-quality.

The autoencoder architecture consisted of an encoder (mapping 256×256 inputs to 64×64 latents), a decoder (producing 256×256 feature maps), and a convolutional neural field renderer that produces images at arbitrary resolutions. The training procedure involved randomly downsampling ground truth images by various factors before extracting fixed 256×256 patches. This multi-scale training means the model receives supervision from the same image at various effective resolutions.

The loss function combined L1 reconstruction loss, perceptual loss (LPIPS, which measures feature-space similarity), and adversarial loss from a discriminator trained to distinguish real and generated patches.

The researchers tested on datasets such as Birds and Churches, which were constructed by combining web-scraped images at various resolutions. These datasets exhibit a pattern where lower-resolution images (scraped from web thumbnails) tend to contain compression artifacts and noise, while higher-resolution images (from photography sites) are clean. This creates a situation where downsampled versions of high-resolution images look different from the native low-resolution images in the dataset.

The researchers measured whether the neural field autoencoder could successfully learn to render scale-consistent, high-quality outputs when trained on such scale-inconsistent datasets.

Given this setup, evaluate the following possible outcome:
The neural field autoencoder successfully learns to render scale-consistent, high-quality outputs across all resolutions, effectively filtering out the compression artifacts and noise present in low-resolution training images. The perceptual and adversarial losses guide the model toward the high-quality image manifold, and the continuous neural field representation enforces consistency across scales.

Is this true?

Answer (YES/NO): NO